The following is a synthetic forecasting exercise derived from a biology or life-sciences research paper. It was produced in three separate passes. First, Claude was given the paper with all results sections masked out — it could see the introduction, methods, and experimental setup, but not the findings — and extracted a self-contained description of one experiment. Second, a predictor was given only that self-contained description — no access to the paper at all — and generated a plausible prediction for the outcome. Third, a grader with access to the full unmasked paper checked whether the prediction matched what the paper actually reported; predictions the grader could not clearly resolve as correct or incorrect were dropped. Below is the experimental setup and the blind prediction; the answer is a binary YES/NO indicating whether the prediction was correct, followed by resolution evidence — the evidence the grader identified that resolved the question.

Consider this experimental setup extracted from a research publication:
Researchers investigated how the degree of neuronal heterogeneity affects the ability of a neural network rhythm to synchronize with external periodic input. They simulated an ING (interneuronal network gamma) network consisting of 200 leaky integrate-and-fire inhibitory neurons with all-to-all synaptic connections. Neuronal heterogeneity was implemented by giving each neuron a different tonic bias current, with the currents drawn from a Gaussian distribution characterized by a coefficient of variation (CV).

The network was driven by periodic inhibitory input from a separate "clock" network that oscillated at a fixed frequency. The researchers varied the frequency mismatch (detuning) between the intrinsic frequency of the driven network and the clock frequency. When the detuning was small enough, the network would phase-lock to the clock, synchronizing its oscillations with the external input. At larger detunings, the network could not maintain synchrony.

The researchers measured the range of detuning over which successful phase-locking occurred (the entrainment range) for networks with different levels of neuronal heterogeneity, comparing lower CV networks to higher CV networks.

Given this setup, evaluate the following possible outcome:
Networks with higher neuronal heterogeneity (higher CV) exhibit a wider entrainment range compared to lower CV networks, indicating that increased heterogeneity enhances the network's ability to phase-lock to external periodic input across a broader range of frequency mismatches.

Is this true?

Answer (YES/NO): YES